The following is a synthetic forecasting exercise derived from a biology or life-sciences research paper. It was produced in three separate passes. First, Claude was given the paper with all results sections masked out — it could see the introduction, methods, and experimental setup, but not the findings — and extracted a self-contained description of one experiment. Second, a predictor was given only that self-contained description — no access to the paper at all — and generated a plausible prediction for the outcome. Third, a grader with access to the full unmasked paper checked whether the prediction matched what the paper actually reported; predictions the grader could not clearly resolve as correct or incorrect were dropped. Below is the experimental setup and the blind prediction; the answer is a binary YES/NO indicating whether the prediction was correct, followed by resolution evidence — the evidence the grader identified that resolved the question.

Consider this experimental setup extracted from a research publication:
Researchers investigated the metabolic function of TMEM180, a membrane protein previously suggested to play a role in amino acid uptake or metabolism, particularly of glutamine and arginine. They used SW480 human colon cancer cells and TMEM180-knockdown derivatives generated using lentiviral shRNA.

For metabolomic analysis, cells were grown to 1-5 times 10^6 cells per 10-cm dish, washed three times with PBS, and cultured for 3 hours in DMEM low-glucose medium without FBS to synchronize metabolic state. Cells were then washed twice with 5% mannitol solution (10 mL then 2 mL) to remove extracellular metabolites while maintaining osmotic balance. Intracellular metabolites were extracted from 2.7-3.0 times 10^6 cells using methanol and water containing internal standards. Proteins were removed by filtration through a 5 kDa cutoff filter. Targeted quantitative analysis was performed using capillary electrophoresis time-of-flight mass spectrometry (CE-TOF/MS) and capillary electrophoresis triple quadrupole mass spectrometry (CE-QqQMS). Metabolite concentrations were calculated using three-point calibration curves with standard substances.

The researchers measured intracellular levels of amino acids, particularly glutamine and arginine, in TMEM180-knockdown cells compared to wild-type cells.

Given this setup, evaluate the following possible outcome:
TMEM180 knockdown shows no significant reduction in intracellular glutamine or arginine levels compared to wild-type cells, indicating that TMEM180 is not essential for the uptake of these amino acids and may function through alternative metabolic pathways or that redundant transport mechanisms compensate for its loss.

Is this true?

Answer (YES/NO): NO